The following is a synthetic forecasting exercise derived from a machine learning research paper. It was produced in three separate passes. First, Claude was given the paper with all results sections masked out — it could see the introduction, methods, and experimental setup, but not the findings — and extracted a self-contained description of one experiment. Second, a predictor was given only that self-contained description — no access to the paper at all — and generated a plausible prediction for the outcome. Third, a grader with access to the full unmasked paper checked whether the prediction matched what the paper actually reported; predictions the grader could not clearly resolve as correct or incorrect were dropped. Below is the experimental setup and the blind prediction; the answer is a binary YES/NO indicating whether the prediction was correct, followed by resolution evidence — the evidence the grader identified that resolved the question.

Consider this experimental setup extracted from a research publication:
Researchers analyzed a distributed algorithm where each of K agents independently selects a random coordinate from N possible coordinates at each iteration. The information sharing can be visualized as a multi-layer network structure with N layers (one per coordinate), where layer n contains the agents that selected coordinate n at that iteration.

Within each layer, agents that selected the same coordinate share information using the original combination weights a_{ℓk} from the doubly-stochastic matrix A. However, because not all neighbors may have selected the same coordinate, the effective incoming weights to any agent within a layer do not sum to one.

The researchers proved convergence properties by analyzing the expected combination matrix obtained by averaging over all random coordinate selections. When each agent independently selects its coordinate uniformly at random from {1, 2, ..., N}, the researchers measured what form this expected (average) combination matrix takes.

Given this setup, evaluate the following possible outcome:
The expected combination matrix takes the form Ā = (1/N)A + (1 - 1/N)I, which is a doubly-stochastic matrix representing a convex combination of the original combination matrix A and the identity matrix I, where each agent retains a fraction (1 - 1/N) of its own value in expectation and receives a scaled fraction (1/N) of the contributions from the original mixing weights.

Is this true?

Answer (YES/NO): YES